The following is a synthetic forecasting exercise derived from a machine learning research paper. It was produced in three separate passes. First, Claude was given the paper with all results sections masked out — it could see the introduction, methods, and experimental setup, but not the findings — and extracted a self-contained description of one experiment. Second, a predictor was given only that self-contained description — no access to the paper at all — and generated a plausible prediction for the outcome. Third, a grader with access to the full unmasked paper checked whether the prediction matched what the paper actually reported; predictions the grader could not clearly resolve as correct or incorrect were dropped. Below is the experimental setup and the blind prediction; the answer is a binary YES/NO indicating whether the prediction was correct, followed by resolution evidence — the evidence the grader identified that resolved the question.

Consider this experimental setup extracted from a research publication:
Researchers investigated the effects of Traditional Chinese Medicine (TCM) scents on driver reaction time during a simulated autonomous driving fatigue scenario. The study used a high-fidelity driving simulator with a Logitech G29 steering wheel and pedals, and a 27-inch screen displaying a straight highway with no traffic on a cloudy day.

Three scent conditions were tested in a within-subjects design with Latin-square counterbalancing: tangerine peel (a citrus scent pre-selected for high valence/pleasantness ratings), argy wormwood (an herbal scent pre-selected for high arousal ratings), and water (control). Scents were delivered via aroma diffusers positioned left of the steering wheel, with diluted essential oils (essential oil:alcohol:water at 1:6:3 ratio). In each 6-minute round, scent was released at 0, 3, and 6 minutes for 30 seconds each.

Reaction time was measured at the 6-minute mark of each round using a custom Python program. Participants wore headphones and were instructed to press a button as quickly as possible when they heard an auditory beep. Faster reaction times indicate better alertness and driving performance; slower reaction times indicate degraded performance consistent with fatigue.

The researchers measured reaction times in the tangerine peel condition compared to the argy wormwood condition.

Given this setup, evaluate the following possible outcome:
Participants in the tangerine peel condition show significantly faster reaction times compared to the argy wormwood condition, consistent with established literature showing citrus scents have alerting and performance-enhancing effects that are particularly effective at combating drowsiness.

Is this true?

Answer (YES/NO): NO